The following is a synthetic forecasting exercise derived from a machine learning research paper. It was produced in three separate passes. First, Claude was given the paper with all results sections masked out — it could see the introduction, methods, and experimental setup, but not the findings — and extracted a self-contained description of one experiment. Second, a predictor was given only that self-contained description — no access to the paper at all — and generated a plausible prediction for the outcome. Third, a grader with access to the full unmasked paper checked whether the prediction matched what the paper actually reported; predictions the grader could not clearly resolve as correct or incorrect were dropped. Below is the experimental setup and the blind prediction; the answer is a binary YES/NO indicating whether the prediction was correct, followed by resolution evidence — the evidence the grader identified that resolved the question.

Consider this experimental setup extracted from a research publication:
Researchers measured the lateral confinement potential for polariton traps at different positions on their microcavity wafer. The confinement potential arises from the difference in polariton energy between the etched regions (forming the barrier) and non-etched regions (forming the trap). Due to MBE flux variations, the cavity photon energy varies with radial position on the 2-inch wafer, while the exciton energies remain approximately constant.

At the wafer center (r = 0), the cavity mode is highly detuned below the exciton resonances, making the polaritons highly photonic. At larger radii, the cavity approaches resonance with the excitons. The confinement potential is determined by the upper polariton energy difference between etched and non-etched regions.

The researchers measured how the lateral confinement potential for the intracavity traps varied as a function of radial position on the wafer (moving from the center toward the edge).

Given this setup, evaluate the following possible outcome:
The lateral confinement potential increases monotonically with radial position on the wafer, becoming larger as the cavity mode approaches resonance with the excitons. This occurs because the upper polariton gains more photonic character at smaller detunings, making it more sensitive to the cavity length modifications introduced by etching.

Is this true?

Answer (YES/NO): NO